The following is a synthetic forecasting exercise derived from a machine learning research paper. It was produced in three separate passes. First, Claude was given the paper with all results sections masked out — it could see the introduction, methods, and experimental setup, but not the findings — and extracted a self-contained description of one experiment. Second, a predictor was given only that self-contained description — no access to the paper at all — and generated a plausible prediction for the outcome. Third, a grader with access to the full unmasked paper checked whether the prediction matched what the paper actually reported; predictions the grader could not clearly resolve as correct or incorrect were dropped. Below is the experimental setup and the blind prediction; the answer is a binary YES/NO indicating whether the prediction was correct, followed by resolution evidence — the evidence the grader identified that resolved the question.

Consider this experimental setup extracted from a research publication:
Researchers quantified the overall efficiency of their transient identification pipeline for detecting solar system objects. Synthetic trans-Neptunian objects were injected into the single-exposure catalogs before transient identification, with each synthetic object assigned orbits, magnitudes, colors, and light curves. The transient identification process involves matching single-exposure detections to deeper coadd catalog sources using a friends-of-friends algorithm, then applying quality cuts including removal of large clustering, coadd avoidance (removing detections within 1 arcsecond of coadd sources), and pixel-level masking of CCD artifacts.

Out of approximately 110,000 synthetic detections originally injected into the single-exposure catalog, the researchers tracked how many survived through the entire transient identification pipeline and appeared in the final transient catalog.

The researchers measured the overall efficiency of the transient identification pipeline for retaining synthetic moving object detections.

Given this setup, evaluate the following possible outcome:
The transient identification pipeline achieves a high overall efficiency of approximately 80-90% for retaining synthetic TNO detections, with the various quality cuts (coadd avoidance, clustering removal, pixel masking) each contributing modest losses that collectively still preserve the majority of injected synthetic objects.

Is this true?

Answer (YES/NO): NO